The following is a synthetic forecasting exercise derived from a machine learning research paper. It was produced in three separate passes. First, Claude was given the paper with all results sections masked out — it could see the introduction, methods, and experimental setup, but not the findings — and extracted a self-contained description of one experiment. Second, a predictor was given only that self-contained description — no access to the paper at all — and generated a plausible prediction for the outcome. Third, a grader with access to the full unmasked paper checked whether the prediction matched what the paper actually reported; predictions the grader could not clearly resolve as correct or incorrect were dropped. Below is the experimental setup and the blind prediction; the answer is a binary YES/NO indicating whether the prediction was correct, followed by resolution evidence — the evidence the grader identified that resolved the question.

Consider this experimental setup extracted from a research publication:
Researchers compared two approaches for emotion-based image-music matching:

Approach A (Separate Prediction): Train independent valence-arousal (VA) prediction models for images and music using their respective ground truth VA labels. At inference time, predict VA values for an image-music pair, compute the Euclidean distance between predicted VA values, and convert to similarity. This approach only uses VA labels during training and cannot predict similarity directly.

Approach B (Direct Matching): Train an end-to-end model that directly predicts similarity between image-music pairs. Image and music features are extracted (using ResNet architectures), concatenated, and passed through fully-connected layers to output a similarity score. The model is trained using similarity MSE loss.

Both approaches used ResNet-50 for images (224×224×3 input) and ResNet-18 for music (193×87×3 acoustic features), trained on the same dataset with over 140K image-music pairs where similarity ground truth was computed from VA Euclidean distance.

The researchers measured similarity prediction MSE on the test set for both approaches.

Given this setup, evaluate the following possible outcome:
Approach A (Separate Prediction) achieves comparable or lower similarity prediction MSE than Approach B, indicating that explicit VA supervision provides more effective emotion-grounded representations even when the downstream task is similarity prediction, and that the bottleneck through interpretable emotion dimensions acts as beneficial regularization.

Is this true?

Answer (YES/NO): NO